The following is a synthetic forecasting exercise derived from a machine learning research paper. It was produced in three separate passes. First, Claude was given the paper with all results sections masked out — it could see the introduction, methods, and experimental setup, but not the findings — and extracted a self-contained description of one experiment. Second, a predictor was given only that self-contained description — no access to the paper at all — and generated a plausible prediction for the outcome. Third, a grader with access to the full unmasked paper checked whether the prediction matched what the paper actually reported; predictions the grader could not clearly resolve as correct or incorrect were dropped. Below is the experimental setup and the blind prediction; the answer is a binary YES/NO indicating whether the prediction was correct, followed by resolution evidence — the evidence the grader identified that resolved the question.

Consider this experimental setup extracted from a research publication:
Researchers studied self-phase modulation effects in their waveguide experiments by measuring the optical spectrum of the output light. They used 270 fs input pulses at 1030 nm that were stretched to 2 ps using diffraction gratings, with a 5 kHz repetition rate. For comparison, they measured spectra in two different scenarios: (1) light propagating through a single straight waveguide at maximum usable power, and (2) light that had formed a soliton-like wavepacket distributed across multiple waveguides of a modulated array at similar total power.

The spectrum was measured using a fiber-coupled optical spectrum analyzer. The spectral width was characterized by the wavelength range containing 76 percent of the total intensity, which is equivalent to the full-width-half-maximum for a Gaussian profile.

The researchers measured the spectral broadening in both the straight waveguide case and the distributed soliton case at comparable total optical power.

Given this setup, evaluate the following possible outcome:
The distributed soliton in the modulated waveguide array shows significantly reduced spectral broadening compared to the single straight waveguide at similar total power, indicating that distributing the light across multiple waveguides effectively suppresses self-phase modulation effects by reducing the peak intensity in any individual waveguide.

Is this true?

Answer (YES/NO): YES